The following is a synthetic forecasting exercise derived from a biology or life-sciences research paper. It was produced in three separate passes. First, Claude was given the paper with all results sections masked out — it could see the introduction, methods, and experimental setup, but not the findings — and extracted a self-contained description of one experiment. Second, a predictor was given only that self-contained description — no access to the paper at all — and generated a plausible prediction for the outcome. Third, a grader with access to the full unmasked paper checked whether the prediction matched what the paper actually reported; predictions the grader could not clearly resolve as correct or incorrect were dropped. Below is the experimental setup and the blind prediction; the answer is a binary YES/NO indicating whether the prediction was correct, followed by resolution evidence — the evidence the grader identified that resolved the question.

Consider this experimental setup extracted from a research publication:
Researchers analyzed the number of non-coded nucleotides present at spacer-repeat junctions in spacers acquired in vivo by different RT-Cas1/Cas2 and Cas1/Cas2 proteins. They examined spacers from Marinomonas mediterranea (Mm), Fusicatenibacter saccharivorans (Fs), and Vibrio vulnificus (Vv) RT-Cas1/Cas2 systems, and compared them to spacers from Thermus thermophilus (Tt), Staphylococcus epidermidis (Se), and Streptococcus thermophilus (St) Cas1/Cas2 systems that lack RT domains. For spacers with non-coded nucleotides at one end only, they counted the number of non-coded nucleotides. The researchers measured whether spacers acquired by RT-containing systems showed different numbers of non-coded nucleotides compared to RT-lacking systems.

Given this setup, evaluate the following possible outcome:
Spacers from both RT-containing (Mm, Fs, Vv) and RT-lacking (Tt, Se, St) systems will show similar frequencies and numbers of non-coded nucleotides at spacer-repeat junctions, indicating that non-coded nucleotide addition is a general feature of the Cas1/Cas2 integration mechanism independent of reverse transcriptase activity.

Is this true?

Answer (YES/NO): NO